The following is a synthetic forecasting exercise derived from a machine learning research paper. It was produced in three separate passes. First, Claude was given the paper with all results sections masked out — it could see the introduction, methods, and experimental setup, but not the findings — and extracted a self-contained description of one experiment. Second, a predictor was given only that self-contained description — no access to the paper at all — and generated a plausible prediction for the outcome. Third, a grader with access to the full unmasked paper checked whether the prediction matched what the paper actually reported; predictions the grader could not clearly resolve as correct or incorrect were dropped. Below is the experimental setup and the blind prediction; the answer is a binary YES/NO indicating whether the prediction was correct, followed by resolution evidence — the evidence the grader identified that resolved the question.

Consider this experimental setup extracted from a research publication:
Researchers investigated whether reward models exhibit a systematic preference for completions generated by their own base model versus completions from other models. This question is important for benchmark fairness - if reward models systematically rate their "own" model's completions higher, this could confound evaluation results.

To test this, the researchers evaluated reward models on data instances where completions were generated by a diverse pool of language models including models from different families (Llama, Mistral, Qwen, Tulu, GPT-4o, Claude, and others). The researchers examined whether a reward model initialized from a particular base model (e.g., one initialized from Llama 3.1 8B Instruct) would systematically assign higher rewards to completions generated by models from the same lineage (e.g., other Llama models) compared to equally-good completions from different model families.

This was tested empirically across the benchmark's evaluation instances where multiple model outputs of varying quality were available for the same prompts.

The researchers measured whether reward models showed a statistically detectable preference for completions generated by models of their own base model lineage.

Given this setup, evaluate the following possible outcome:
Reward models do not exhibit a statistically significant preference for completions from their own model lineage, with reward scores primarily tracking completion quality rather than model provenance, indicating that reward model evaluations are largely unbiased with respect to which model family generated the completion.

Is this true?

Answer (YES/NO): NO